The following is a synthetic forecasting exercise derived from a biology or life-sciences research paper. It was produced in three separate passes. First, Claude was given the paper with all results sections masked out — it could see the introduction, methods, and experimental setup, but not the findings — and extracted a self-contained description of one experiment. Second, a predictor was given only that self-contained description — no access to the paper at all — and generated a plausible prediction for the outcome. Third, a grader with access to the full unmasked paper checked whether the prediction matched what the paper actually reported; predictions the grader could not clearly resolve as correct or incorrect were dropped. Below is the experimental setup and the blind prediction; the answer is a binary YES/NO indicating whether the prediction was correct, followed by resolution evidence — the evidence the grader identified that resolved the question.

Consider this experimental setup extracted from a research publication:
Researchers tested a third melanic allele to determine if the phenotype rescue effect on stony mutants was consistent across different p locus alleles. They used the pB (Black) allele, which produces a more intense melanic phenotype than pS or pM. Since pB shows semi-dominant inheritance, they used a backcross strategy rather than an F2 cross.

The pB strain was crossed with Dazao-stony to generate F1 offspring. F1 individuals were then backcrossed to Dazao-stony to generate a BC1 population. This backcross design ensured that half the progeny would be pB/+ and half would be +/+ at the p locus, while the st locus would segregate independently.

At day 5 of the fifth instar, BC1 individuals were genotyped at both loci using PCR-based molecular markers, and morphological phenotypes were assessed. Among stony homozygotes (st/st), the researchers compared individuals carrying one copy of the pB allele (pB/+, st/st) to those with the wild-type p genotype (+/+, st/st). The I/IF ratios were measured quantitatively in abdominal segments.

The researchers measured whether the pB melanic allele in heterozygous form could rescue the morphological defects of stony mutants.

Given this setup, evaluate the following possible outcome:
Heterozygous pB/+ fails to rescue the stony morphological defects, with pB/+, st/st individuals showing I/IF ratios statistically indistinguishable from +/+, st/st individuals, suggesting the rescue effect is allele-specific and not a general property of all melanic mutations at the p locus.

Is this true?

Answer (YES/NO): NO